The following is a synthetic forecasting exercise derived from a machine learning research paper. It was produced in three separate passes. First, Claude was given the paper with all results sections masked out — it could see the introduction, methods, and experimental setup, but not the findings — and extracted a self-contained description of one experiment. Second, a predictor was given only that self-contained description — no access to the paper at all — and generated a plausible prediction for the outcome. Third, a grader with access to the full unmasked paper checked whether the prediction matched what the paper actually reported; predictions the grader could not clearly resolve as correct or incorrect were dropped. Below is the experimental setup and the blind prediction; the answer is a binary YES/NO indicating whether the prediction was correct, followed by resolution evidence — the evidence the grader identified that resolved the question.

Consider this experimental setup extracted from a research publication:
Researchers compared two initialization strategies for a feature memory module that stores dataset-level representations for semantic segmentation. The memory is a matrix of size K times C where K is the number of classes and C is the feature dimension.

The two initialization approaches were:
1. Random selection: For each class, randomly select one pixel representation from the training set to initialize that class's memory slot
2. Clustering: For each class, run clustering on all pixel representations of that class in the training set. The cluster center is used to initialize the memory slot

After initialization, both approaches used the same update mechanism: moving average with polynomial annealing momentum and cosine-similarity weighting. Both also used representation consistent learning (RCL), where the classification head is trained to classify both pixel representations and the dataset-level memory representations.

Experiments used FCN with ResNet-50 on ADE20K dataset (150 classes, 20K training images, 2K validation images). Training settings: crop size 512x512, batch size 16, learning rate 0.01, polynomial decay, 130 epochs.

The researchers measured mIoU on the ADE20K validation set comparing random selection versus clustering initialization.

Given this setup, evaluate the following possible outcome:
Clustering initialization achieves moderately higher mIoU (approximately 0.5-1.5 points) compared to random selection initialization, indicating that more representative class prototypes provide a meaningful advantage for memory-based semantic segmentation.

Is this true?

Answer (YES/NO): NO